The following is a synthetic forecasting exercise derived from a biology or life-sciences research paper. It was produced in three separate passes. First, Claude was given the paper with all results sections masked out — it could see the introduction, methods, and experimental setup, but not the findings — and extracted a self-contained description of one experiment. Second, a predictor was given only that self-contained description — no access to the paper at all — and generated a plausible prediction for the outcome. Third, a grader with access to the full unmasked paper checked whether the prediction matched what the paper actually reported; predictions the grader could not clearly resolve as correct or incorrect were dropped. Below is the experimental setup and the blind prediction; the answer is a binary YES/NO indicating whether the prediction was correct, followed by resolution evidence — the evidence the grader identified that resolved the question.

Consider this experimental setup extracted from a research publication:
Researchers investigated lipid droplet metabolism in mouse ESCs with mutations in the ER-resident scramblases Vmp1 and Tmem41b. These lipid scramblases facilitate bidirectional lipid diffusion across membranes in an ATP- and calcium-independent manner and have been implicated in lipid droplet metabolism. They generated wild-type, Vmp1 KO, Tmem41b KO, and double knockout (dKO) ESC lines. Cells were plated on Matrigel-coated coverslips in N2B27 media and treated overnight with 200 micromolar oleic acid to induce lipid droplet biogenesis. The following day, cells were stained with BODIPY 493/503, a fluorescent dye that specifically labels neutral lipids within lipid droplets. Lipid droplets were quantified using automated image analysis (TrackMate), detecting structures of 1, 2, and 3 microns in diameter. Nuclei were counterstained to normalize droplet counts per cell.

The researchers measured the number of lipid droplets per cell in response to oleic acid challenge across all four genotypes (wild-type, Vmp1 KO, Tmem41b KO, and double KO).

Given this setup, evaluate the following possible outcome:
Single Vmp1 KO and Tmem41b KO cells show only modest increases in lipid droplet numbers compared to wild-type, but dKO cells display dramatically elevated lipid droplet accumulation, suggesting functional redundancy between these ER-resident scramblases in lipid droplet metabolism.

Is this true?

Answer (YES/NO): NO